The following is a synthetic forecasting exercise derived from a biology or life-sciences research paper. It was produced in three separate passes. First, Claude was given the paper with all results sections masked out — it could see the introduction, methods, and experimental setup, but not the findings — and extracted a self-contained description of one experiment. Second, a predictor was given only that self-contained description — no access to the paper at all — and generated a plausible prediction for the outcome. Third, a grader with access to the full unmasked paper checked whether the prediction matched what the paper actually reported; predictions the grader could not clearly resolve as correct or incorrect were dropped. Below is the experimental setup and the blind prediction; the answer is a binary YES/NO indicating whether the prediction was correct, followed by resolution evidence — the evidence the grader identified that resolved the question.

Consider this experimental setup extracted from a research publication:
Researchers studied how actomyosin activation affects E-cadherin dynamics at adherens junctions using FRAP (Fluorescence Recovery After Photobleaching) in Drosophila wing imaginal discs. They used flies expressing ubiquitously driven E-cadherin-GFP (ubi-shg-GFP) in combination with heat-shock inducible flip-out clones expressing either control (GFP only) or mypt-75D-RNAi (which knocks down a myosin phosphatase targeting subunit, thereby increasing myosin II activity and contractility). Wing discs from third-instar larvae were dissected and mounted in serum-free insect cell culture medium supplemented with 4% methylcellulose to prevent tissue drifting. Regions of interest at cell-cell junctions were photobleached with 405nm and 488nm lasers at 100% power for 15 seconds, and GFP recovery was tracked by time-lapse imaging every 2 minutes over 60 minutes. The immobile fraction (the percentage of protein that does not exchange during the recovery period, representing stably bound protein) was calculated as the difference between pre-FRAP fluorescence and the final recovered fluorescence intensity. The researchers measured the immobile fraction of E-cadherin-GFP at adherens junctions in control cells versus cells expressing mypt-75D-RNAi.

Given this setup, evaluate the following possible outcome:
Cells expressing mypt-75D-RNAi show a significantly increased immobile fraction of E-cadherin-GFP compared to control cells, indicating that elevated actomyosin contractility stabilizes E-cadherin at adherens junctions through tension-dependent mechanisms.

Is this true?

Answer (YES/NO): YES